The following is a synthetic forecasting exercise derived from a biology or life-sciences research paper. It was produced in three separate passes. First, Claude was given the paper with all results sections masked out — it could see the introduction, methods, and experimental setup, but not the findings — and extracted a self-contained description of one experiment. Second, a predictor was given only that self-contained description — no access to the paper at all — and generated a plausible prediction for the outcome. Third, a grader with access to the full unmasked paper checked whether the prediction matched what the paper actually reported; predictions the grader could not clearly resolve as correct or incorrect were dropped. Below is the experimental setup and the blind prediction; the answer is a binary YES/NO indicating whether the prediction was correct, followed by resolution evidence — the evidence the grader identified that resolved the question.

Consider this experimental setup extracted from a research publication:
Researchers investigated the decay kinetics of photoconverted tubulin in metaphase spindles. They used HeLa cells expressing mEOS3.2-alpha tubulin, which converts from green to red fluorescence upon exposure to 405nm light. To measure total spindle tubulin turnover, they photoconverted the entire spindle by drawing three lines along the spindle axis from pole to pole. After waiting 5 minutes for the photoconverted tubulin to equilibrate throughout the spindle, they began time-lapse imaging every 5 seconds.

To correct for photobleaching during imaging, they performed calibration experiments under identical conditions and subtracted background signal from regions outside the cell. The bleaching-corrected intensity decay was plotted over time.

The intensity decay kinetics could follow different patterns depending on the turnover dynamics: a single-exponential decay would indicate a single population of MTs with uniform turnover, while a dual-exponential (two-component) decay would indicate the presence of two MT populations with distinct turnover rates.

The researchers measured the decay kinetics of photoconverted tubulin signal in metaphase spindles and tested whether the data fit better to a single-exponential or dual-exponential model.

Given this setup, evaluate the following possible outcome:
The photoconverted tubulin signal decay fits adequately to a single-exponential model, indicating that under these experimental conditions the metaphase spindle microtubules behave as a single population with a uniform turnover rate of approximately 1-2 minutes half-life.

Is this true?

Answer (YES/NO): NO